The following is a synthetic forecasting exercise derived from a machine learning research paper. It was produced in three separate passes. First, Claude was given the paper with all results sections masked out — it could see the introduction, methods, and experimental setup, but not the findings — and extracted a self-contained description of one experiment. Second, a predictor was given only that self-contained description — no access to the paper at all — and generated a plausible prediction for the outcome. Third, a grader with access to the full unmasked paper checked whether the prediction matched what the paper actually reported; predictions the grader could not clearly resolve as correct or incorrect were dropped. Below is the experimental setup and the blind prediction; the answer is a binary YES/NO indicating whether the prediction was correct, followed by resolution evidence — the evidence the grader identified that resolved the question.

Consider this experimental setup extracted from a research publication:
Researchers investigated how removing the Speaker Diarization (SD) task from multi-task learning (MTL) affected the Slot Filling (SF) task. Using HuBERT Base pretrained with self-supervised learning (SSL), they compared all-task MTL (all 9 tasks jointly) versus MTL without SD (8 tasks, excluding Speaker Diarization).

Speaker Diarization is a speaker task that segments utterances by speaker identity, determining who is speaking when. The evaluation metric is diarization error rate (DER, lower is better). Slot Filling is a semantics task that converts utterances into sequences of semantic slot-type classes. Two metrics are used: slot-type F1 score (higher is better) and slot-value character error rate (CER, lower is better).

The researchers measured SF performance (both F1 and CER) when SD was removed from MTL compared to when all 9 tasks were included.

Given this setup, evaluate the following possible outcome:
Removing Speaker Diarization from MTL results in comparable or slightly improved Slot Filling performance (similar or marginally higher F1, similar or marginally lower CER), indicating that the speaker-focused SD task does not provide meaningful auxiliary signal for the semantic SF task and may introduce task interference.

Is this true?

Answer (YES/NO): YES